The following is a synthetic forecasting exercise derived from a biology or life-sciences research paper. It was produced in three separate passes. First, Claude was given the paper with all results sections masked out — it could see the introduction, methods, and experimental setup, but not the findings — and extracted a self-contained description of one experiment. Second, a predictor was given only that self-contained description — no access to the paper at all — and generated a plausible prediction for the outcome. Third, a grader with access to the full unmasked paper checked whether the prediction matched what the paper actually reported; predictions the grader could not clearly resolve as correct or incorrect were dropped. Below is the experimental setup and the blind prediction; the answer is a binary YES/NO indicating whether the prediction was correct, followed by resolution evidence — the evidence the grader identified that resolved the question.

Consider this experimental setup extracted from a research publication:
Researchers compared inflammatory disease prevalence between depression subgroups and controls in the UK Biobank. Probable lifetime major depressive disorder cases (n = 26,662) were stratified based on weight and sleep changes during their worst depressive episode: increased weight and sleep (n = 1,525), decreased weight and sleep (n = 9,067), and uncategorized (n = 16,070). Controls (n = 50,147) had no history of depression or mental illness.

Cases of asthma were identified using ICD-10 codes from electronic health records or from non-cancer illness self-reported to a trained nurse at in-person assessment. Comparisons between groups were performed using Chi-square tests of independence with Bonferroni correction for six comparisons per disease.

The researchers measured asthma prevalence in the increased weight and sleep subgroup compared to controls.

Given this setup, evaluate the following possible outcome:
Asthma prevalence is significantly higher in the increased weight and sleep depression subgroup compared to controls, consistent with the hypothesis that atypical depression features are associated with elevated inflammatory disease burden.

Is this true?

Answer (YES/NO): YES